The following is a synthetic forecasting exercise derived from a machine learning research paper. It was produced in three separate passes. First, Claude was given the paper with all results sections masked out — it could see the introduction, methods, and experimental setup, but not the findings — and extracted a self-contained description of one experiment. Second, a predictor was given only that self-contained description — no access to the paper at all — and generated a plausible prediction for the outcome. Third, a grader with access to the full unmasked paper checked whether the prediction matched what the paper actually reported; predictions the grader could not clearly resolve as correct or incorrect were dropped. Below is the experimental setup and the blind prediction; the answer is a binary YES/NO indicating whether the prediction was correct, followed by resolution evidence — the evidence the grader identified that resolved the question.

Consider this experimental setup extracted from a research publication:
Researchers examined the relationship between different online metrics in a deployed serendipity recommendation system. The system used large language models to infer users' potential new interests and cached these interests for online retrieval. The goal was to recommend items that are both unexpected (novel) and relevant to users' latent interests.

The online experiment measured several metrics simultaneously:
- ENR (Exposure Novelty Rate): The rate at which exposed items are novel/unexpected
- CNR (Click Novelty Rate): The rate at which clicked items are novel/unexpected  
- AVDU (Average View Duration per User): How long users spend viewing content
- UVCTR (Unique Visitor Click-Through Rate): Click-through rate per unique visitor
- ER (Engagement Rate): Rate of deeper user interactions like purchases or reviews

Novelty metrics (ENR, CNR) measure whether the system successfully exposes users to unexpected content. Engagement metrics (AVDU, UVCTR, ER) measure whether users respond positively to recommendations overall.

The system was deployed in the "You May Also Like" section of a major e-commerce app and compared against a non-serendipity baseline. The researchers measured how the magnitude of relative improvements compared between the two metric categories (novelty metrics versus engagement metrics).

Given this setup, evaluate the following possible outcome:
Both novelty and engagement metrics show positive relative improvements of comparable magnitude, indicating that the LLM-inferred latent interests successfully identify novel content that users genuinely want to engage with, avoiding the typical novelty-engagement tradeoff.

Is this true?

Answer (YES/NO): NO